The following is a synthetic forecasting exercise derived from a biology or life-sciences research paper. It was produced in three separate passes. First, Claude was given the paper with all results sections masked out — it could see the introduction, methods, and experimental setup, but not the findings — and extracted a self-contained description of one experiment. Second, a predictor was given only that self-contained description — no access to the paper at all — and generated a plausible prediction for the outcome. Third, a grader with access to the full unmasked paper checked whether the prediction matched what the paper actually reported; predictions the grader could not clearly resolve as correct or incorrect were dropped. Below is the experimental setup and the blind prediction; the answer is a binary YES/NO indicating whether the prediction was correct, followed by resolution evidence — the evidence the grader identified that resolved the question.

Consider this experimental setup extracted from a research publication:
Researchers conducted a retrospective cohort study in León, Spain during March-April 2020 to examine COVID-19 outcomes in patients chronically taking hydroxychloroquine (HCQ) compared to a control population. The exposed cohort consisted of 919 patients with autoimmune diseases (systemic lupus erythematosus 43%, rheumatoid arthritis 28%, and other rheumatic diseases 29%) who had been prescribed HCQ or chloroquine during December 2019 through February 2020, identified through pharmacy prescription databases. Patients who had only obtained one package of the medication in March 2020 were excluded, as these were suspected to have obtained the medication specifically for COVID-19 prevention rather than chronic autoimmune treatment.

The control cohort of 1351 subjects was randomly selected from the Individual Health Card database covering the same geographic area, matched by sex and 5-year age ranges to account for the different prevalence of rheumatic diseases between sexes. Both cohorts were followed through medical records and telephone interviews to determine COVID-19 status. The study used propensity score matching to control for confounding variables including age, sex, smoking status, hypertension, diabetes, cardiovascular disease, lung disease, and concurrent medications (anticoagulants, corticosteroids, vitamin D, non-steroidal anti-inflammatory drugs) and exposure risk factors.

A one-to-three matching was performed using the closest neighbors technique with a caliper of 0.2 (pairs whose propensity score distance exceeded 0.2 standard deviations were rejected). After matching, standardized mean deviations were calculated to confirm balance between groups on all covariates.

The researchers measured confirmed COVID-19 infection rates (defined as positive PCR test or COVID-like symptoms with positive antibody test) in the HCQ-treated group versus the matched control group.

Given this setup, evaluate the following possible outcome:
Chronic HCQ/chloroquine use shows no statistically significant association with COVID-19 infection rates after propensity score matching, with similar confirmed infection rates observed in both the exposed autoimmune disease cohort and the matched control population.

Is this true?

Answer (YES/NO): YES